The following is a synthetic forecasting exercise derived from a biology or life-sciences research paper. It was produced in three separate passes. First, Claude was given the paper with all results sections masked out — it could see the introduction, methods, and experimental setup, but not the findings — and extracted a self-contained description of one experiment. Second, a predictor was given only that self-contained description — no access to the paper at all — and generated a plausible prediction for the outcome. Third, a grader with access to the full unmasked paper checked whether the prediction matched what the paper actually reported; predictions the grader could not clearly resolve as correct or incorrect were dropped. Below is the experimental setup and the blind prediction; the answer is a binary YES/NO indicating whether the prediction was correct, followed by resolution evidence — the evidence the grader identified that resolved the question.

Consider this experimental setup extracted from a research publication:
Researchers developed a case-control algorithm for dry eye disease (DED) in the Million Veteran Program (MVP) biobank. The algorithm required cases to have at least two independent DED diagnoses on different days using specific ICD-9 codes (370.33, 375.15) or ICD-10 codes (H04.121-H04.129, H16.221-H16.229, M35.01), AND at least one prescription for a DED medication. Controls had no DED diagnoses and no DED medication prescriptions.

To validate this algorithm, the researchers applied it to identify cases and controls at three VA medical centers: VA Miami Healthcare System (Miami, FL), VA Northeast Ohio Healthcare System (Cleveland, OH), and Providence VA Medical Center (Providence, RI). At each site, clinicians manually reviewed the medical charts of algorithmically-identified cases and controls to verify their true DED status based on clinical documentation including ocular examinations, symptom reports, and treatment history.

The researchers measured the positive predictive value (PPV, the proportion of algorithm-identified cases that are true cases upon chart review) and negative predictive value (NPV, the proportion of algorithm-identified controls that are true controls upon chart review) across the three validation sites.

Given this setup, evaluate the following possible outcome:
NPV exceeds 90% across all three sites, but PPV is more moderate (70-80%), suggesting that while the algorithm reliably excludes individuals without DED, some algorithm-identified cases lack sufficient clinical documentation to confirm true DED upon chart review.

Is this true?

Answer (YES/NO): NO